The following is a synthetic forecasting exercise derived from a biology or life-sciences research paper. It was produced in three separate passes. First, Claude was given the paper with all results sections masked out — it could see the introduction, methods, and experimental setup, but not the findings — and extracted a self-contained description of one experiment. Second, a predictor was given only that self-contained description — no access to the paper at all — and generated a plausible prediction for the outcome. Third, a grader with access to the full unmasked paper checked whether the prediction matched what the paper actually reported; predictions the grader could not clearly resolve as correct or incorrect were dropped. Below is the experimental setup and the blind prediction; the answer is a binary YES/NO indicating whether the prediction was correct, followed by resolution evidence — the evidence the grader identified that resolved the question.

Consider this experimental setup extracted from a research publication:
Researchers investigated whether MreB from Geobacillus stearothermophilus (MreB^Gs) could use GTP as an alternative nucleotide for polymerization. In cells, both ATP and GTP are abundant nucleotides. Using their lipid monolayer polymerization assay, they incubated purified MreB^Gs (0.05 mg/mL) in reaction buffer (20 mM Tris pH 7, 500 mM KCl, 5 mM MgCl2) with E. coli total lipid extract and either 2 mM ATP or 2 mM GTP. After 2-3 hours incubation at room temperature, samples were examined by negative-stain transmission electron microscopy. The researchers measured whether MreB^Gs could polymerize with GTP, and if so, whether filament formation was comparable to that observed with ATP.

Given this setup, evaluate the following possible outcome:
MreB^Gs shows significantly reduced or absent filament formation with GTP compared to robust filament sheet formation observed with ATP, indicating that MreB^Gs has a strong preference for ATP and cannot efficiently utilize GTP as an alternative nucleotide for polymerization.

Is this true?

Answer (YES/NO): NO